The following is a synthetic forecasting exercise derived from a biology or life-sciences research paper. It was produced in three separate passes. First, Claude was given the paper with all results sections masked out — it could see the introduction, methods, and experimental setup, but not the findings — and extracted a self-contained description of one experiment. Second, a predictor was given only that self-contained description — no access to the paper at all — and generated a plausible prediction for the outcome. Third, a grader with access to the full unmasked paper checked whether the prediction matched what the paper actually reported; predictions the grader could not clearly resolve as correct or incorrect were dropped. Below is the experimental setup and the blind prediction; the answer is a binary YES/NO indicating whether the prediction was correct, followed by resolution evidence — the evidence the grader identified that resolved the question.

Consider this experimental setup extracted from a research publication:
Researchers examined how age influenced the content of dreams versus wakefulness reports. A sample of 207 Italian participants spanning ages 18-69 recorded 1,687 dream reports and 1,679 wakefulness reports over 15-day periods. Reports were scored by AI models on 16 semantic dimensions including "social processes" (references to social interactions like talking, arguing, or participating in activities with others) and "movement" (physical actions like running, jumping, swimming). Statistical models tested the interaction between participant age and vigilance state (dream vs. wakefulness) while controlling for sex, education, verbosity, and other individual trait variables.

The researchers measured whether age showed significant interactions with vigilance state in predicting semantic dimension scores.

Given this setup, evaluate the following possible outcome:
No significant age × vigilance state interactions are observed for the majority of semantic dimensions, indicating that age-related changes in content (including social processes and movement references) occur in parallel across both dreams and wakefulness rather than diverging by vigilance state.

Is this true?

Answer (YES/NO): YES